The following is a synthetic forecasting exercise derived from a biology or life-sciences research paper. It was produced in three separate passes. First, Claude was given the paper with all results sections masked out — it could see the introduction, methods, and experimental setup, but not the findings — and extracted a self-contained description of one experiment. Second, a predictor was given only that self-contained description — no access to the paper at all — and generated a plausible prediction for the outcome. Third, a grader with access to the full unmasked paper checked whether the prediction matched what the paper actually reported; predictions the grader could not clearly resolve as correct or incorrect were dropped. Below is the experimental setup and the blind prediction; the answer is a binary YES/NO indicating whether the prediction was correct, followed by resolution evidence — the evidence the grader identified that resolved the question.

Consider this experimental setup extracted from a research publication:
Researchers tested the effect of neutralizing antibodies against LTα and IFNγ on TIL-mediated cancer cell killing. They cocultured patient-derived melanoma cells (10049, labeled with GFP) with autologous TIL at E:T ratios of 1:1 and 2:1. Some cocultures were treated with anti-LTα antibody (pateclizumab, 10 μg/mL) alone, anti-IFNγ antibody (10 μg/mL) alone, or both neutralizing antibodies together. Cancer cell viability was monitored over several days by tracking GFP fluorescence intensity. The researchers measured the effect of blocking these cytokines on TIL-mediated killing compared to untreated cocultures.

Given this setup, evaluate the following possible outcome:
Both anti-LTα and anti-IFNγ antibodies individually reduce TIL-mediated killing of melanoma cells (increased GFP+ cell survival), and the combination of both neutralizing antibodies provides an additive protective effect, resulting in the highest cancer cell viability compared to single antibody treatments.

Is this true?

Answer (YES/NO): YES